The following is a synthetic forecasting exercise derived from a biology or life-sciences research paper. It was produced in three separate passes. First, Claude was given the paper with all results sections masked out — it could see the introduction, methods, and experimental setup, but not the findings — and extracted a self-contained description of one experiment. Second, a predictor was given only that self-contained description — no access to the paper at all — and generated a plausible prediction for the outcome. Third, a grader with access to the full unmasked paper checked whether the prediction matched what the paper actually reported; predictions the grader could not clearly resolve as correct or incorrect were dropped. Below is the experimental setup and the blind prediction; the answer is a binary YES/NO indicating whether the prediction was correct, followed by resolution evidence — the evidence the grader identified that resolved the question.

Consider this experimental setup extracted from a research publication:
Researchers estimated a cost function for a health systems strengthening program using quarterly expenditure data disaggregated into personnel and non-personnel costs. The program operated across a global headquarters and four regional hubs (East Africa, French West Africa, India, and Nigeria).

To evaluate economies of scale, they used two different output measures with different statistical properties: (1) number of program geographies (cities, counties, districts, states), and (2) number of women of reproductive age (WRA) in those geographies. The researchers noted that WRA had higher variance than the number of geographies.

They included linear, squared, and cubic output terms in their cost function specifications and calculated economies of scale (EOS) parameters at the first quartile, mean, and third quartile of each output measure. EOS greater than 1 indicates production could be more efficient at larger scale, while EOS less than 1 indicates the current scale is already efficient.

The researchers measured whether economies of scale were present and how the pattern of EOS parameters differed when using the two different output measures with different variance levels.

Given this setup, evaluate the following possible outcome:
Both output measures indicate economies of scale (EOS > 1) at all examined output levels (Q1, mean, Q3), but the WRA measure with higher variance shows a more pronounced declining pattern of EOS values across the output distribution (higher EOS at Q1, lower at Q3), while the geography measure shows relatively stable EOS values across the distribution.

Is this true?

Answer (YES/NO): NO